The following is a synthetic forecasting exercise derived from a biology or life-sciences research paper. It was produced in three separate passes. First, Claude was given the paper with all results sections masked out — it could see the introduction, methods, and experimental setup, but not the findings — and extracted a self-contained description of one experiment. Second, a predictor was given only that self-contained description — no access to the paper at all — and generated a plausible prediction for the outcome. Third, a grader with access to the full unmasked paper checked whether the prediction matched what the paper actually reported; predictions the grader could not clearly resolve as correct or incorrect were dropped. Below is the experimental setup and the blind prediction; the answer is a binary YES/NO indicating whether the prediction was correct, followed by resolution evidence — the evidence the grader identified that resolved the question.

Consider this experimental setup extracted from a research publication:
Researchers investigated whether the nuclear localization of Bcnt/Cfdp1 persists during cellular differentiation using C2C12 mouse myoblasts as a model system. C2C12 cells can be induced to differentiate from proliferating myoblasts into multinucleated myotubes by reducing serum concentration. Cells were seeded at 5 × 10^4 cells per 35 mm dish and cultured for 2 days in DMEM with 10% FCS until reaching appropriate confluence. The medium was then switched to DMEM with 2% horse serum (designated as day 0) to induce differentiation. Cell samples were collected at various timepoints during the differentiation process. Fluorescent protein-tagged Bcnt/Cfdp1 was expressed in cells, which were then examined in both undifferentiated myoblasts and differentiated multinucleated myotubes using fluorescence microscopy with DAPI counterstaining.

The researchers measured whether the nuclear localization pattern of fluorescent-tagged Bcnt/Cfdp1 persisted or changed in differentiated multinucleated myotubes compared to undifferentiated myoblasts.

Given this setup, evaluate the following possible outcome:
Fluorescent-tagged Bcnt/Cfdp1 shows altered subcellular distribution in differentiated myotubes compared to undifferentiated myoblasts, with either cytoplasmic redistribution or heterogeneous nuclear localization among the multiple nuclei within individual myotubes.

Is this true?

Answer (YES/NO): NO